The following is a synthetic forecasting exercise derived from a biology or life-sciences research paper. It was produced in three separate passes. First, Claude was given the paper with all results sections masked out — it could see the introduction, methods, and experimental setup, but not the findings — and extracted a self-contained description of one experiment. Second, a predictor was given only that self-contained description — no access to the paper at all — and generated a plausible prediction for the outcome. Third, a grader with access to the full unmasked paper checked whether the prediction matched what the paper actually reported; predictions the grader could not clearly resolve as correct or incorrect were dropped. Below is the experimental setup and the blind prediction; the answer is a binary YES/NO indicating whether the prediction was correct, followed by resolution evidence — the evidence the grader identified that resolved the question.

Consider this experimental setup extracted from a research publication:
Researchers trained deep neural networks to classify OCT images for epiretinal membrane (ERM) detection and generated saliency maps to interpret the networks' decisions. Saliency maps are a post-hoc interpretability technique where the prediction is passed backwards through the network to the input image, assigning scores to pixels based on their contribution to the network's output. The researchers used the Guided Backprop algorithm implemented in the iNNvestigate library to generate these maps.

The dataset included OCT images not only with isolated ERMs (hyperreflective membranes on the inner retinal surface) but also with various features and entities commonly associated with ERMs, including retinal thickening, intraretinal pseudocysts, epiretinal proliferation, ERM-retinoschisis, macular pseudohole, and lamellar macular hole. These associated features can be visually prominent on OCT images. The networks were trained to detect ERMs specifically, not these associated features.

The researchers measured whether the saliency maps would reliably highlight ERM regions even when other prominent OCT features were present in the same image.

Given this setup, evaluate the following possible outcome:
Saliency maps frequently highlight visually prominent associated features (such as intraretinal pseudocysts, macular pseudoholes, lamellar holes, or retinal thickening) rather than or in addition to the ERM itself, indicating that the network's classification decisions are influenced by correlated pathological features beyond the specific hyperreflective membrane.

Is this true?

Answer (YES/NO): NO